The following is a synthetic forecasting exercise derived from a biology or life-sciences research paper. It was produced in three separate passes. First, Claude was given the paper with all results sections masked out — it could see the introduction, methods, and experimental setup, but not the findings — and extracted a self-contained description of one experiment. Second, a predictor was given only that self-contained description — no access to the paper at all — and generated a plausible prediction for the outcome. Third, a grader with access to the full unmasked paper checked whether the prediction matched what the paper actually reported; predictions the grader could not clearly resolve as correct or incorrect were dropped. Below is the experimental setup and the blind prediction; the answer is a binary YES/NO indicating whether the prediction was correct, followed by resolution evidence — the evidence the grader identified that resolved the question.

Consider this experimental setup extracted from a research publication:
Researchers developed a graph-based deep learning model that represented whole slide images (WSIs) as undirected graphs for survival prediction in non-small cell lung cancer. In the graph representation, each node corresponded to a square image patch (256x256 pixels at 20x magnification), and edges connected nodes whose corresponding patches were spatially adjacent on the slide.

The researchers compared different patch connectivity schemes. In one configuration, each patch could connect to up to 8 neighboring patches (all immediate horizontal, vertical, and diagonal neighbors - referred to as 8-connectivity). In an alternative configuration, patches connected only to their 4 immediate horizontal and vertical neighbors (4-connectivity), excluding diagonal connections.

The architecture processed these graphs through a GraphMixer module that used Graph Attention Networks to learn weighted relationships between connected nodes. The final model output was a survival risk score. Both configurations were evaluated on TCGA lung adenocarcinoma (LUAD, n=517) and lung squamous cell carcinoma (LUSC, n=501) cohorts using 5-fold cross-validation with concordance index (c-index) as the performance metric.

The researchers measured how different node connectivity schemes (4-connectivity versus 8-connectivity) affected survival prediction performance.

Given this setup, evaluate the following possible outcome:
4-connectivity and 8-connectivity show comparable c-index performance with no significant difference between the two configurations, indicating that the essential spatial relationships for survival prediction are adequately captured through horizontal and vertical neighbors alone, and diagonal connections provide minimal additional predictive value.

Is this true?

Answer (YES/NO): NO